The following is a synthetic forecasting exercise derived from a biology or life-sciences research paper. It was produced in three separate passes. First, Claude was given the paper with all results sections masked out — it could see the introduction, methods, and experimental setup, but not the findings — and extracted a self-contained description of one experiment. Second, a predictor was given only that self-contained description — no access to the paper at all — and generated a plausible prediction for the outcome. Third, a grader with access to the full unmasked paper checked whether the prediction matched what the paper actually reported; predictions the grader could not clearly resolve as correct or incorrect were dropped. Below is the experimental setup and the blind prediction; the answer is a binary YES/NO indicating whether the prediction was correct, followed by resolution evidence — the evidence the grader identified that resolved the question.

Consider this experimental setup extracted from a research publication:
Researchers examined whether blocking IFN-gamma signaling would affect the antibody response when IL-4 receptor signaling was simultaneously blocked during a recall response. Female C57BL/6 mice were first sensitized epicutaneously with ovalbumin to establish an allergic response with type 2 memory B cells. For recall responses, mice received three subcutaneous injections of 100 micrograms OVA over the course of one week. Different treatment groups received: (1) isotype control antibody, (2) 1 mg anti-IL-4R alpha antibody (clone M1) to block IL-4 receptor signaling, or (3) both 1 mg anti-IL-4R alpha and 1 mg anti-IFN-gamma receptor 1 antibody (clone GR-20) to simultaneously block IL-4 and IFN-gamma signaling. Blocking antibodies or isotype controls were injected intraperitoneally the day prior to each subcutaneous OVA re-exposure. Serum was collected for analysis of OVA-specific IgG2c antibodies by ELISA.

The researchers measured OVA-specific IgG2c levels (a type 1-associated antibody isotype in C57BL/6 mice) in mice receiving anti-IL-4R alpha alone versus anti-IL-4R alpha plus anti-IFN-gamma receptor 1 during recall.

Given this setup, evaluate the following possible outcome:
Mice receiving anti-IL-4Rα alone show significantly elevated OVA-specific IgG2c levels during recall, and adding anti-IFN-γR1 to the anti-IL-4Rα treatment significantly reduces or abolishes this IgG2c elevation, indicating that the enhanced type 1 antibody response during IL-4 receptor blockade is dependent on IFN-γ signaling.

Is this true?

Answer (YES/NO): YES